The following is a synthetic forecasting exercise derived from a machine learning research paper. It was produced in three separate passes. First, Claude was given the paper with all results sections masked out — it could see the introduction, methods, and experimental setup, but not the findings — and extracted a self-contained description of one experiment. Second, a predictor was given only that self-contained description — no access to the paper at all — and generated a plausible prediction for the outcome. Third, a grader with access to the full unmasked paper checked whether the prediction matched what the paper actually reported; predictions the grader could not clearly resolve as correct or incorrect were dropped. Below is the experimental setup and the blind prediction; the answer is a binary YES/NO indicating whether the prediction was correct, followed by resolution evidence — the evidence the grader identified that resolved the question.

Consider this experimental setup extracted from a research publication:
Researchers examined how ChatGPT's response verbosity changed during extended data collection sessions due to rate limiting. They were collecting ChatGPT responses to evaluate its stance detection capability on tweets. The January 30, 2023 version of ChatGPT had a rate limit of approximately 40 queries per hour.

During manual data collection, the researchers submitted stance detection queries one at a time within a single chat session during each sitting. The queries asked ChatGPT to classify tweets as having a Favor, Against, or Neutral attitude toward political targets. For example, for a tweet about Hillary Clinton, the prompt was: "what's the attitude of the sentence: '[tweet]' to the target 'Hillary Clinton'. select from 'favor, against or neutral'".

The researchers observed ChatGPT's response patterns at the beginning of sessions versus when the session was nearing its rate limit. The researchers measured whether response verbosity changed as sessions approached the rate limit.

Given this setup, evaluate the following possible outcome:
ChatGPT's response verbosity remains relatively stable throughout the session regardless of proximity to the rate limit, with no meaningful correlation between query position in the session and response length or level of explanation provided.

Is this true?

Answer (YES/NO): NO